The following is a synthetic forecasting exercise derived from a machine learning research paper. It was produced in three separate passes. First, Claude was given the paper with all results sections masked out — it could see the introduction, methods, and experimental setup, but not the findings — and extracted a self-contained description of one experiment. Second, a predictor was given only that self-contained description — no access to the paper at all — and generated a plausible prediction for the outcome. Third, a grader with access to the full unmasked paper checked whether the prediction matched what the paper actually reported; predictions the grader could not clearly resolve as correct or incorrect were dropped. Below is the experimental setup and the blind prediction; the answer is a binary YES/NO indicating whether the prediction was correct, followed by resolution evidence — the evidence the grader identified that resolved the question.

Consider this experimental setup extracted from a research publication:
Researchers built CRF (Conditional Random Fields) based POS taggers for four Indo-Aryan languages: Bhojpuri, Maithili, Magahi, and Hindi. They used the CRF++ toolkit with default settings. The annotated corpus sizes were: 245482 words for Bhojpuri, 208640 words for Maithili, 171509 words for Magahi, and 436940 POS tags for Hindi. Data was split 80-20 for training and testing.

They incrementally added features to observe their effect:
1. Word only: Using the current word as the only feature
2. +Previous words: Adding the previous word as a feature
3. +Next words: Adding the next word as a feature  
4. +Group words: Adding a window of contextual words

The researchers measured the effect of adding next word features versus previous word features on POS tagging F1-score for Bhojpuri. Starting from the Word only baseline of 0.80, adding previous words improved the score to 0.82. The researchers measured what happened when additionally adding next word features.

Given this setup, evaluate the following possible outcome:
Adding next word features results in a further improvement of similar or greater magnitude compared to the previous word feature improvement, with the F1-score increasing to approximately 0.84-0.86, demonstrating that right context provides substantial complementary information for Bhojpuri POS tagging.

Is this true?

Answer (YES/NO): YES